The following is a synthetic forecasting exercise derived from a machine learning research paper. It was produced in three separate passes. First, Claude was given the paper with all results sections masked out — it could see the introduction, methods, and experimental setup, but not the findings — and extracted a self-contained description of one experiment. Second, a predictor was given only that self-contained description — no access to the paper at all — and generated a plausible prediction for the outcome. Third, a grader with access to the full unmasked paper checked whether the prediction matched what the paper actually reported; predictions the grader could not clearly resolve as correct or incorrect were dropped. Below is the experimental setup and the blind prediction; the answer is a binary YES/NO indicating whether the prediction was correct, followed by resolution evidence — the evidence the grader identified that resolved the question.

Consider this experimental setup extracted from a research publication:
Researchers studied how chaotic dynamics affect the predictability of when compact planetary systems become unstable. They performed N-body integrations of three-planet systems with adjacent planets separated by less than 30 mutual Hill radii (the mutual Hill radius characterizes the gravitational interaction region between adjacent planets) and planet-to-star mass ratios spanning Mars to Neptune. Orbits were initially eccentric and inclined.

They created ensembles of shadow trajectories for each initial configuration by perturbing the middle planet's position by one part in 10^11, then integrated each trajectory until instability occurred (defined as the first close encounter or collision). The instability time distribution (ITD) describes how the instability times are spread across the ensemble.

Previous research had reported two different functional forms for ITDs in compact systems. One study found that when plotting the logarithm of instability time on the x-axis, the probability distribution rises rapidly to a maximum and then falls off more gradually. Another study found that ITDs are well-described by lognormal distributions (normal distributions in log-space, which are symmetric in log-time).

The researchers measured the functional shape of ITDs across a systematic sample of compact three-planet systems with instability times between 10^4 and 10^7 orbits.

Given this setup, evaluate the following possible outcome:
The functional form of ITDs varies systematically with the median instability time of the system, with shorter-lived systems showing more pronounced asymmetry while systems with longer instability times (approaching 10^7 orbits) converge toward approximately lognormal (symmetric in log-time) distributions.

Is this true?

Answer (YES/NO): NO